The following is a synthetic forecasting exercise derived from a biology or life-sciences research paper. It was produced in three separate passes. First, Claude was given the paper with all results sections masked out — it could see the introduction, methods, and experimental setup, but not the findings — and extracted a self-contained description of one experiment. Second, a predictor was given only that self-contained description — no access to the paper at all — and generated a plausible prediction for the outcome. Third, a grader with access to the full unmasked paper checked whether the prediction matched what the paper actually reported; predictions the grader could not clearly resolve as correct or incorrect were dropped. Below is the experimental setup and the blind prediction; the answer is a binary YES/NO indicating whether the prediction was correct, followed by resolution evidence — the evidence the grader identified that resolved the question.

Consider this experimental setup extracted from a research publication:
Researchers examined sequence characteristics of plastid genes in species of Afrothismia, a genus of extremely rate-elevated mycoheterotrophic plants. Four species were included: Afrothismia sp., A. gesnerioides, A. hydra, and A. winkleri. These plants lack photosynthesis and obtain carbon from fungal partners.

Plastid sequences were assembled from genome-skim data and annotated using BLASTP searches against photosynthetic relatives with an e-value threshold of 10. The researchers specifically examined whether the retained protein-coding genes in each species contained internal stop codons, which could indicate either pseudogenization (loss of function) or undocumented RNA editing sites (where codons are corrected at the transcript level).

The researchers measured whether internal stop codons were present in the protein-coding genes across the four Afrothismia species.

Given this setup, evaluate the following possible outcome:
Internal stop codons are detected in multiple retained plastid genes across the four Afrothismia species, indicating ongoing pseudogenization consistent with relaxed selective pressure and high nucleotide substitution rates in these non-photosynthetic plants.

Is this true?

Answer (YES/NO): NO